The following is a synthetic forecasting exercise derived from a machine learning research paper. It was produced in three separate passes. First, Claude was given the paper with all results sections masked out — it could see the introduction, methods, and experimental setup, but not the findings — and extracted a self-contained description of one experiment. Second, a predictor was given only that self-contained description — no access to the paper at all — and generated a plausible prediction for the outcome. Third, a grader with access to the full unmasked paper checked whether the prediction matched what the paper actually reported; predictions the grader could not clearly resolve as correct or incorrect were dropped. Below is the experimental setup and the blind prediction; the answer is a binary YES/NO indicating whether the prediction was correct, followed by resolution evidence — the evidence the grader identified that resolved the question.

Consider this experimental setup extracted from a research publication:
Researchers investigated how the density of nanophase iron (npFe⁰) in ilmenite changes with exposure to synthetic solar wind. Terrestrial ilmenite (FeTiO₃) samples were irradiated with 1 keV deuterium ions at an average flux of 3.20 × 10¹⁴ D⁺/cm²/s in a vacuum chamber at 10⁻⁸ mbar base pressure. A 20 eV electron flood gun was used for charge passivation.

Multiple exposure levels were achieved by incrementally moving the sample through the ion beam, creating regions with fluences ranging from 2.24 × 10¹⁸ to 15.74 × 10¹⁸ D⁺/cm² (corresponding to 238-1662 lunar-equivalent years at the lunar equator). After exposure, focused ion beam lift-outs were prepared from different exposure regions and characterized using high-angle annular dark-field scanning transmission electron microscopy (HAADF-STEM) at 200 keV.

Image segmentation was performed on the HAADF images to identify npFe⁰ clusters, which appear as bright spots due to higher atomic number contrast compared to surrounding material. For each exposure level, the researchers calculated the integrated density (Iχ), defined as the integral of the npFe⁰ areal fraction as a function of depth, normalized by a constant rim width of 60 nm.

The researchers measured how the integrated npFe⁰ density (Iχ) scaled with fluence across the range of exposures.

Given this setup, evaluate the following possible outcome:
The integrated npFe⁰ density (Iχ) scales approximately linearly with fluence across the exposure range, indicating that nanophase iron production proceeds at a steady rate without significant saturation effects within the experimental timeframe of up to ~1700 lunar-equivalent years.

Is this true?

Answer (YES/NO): NO